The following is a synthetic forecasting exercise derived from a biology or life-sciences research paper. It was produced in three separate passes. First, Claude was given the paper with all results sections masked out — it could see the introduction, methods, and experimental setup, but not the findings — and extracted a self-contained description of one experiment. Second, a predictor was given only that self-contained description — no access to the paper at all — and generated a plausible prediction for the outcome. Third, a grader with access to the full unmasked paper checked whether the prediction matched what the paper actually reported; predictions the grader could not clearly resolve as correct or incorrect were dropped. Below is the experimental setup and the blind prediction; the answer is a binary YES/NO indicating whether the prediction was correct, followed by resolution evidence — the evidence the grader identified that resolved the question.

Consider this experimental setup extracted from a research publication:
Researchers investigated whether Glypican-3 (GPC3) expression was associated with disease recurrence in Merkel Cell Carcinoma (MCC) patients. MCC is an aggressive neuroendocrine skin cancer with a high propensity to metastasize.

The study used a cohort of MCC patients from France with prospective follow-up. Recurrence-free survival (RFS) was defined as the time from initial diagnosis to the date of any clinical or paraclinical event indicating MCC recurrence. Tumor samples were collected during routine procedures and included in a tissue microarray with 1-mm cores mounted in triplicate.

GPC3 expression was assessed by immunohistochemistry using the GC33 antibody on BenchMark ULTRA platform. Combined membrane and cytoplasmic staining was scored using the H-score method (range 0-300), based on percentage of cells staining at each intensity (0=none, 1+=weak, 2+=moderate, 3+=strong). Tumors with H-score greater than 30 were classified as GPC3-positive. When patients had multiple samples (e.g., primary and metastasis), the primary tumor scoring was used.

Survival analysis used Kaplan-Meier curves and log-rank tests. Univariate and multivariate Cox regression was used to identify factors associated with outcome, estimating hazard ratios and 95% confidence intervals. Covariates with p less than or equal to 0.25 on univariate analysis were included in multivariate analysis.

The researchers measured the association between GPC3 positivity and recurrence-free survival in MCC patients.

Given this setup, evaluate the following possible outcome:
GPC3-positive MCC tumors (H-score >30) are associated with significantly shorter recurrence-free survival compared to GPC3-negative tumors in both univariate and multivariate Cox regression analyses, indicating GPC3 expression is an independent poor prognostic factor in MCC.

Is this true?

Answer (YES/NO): NO